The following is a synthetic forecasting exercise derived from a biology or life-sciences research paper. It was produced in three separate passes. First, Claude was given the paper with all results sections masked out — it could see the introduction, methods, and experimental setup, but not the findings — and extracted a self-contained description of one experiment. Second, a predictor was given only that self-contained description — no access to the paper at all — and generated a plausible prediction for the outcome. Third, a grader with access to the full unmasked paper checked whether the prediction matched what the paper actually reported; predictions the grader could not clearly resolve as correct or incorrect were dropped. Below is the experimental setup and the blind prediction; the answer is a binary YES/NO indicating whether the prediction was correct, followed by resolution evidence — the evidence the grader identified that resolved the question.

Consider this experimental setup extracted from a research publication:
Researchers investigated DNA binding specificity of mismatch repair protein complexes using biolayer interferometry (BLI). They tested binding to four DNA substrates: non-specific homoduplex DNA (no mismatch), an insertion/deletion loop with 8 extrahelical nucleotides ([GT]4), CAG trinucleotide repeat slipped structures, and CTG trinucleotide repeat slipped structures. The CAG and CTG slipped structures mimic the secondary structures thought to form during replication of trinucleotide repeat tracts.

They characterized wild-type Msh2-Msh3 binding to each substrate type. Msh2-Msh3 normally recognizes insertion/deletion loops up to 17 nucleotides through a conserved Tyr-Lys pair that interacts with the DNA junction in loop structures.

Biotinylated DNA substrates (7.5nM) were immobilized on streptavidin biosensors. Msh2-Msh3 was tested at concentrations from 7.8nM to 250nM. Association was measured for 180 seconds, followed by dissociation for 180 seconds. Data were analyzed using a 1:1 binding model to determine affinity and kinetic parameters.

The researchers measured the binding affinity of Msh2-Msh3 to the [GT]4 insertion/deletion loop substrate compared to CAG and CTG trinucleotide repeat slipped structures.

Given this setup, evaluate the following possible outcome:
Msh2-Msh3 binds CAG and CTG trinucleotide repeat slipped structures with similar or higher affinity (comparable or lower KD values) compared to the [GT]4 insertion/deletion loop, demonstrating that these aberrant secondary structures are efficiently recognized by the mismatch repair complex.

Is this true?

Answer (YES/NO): YES